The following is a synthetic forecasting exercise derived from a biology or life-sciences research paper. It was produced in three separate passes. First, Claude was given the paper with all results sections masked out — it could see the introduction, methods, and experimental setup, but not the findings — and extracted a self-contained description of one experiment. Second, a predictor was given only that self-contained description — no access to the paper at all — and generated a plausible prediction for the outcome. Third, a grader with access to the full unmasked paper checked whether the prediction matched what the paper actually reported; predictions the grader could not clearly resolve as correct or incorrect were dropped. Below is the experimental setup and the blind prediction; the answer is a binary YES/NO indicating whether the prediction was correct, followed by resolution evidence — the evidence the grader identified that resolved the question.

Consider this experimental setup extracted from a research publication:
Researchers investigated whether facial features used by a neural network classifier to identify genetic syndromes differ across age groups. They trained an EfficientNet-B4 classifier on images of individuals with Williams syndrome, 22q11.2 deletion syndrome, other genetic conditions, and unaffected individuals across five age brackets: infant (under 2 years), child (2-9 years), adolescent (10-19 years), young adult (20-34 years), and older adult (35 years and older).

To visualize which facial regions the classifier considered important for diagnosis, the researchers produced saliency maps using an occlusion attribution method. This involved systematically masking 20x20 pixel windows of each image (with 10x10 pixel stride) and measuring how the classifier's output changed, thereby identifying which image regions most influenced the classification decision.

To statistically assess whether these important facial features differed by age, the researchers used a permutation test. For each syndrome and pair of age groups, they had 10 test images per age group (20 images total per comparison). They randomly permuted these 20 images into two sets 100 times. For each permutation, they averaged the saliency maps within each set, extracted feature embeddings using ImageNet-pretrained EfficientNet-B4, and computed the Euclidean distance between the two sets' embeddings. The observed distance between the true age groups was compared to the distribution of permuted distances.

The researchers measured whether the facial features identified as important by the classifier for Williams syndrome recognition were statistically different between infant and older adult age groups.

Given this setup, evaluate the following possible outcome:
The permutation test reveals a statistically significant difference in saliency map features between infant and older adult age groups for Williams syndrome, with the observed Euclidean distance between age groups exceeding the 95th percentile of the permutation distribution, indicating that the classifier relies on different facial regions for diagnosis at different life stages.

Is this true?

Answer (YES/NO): YES